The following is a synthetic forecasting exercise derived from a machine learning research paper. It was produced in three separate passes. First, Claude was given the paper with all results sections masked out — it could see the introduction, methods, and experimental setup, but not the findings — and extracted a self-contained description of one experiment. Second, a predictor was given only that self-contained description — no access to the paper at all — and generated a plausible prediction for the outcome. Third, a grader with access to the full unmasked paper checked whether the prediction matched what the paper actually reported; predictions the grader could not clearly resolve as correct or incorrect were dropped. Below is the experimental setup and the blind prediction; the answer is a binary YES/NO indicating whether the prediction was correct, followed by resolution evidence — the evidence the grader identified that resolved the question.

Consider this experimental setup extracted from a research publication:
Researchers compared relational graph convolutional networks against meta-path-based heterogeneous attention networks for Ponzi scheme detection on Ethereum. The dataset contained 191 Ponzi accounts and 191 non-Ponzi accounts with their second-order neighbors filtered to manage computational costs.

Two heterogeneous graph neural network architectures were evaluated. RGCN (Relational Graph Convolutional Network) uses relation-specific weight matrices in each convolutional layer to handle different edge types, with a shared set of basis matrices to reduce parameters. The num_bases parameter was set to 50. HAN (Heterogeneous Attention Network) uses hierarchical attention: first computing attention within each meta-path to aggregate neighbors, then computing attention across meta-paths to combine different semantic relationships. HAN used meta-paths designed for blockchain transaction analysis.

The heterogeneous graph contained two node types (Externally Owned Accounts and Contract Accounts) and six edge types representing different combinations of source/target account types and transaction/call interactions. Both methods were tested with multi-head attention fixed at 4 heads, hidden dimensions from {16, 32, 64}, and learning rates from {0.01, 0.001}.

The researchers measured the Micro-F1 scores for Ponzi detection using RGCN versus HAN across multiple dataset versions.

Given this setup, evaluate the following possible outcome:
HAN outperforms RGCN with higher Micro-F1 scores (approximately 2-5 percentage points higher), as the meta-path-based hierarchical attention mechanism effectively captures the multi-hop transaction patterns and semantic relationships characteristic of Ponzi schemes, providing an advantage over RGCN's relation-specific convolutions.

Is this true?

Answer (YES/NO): NO